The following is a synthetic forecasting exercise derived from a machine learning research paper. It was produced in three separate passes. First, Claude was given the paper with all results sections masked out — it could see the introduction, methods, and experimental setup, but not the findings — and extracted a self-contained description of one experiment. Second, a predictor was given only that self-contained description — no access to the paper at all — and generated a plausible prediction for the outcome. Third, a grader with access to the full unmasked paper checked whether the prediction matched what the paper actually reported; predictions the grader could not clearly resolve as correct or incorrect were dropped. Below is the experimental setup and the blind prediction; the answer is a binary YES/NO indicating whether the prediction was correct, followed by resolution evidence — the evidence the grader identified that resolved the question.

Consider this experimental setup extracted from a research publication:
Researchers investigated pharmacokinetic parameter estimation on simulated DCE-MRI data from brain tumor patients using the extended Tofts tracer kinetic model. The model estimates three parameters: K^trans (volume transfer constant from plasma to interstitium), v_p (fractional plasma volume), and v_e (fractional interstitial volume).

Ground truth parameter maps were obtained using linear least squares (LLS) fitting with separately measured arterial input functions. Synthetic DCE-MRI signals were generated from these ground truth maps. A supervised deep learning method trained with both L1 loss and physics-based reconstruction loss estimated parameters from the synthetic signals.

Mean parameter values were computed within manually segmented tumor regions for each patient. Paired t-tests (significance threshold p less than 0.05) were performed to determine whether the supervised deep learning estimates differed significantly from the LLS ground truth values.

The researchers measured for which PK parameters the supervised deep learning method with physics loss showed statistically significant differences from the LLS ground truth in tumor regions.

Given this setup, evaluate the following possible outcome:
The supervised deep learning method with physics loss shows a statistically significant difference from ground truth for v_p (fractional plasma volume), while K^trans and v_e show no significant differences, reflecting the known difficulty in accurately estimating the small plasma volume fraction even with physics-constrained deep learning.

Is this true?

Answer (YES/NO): NO